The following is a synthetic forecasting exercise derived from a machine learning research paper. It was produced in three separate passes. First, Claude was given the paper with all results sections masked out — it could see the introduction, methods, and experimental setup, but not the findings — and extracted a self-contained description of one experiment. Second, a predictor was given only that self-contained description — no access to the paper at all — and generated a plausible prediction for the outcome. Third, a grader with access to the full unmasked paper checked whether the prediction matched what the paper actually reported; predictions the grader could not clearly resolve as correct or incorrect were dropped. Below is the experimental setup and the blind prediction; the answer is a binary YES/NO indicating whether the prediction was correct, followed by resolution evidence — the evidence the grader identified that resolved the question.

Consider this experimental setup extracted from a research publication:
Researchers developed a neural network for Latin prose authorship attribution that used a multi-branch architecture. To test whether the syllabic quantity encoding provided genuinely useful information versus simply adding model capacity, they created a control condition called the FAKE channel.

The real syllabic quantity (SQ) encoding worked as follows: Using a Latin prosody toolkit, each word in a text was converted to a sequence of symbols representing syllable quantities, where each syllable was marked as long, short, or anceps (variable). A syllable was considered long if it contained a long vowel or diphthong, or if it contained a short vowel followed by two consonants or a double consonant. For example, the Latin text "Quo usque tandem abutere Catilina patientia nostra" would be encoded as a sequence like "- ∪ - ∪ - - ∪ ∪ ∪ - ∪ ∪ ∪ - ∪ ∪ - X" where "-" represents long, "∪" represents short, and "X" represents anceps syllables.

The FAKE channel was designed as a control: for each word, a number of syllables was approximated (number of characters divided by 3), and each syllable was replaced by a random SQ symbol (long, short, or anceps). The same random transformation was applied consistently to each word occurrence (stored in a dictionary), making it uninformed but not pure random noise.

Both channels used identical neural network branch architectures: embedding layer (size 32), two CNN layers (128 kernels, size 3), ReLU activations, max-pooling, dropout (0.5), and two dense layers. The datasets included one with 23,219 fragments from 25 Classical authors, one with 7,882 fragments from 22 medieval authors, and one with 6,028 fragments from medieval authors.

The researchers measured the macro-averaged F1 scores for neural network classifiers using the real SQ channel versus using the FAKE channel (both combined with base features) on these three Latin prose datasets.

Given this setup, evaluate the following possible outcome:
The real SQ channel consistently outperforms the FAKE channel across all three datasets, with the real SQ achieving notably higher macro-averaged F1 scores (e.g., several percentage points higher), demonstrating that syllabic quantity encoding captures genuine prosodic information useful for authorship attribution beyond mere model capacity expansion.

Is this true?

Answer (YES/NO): NO